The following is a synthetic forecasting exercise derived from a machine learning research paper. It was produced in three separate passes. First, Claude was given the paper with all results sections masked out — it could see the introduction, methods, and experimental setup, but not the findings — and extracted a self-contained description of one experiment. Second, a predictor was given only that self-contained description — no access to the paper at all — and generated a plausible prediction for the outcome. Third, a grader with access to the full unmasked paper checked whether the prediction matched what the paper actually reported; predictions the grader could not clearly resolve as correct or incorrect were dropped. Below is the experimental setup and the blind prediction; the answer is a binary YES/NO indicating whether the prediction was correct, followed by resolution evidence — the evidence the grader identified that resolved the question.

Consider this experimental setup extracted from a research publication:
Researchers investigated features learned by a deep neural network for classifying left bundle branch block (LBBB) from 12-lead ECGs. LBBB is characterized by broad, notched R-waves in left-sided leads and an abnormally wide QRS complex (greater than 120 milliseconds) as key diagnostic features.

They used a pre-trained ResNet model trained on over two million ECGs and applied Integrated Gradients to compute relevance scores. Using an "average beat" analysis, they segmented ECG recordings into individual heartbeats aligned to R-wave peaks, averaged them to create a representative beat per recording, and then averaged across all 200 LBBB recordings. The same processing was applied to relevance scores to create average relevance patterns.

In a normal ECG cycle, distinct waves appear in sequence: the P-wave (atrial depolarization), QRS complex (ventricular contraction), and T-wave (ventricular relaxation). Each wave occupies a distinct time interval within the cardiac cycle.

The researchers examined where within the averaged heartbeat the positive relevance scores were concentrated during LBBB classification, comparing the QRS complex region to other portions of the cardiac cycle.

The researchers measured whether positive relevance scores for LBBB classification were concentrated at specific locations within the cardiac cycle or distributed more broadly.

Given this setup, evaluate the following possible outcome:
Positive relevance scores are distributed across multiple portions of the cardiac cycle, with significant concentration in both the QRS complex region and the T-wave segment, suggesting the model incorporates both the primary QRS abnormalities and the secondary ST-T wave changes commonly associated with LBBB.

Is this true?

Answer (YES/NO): NO